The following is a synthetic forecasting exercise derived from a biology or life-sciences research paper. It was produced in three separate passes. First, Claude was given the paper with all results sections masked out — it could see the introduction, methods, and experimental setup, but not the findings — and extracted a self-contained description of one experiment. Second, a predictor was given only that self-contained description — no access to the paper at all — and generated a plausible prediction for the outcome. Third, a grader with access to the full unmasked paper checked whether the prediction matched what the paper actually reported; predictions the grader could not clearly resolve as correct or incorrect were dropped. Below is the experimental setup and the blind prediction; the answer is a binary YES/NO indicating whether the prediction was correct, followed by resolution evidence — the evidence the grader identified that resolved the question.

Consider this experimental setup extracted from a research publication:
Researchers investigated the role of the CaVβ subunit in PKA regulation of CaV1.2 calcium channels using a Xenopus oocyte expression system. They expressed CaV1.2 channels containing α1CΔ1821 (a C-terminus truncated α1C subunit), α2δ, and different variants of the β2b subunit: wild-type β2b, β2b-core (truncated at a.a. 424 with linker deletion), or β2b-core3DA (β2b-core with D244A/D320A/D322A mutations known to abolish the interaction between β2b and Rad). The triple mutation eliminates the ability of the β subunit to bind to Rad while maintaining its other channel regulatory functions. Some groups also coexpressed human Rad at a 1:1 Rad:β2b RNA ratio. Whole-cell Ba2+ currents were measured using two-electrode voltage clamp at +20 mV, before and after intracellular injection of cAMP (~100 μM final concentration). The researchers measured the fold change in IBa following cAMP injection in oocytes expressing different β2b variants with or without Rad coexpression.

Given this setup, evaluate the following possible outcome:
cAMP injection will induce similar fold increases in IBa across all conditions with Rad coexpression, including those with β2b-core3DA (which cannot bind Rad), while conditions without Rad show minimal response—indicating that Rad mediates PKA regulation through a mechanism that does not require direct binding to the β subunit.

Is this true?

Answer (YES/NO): NO